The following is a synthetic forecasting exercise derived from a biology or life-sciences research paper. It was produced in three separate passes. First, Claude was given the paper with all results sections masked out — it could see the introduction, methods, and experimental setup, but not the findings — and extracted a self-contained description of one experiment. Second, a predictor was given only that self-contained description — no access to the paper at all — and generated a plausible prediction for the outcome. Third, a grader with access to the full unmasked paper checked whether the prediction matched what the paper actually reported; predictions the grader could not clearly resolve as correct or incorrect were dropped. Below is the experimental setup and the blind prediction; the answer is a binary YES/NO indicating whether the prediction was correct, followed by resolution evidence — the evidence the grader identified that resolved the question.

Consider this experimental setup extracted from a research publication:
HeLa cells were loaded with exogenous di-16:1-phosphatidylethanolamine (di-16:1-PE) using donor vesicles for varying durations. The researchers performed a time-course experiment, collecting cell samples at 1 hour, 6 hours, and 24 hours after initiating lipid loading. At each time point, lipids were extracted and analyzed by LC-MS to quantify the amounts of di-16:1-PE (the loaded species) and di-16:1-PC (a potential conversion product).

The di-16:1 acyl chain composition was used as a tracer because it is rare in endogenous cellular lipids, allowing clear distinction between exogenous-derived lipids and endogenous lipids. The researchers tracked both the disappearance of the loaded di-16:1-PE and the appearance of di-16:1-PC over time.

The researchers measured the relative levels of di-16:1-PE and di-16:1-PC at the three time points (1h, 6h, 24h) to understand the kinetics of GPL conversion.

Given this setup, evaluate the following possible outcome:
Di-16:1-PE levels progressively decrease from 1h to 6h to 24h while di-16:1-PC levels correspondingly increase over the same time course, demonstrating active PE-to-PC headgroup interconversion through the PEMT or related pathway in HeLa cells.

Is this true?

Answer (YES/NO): NO